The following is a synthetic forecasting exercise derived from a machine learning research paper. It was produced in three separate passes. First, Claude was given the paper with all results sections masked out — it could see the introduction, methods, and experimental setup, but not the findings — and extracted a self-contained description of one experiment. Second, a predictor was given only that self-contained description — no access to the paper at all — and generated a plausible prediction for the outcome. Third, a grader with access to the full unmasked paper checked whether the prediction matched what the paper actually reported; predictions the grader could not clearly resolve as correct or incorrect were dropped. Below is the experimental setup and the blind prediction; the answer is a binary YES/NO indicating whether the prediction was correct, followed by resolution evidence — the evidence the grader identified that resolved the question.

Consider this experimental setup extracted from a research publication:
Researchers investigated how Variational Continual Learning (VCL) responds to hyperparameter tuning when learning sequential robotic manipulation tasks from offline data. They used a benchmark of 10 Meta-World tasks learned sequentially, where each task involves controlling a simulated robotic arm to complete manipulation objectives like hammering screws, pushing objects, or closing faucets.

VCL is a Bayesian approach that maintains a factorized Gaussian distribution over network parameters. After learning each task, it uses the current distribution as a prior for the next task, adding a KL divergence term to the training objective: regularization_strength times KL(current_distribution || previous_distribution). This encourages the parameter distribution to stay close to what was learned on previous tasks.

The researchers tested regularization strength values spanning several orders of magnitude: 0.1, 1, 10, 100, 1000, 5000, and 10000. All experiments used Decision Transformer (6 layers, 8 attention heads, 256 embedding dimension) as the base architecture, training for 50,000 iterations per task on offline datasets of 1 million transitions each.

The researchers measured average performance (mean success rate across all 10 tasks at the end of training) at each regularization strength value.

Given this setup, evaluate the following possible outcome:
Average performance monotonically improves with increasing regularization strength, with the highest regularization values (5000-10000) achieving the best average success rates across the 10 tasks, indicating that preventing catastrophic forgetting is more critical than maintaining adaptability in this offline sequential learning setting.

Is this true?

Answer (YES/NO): NO